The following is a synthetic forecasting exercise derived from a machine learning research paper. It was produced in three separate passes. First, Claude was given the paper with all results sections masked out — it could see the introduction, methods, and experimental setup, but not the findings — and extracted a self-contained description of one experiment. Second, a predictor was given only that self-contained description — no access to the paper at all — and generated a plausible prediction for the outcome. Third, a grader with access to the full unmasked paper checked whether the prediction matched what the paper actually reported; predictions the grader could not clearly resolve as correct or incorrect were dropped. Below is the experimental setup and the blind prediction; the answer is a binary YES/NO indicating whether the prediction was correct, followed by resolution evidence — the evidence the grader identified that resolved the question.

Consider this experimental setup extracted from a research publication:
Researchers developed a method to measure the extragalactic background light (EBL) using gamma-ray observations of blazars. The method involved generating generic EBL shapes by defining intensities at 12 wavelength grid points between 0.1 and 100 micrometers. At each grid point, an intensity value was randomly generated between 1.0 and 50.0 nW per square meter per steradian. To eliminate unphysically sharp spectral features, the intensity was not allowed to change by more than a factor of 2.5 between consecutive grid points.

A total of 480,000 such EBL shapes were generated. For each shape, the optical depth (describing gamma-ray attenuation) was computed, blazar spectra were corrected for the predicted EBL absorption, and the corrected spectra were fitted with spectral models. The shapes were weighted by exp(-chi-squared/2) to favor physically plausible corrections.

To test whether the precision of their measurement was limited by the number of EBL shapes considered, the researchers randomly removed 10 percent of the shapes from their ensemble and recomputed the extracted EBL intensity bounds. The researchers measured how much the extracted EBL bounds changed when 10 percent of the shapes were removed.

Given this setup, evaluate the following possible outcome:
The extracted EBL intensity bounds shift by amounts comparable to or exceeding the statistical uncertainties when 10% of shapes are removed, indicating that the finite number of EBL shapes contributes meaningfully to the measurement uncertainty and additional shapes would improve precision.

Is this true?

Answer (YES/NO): NO